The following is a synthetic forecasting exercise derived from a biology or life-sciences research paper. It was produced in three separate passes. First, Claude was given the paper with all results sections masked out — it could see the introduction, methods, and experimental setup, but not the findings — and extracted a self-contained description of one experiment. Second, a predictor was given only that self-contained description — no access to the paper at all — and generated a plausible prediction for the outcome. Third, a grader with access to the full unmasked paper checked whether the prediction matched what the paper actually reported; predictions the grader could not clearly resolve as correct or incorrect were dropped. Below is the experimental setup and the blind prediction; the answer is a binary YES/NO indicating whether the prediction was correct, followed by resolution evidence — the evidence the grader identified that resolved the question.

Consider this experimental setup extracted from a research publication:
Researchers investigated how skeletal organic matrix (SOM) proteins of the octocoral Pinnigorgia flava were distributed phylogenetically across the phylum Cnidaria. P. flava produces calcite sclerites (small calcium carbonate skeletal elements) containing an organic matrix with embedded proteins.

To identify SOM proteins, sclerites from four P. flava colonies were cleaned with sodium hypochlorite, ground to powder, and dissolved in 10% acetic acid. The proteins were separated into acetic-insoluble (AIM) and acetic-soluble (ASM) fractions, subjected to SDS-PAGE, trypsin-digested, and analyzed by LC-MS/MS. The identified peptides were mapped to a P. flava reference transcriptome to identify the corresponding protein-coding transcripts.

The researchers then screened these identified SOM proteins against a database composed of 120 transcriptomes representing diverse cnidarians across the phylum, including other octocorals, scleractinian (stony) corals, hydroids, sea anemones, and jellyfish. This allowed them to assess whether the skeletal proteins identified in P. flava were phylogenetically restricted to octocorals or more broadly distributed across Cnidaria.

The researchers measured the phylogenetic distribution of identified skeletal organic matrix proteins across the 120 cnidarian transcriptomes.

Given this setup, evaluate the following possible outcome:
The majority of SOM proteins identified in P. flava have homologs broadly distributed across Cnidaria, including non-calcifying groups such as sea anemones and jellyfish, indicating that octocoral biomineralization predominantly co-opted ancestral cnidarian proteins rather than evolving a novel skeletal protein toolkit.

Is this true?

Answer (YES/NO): YES